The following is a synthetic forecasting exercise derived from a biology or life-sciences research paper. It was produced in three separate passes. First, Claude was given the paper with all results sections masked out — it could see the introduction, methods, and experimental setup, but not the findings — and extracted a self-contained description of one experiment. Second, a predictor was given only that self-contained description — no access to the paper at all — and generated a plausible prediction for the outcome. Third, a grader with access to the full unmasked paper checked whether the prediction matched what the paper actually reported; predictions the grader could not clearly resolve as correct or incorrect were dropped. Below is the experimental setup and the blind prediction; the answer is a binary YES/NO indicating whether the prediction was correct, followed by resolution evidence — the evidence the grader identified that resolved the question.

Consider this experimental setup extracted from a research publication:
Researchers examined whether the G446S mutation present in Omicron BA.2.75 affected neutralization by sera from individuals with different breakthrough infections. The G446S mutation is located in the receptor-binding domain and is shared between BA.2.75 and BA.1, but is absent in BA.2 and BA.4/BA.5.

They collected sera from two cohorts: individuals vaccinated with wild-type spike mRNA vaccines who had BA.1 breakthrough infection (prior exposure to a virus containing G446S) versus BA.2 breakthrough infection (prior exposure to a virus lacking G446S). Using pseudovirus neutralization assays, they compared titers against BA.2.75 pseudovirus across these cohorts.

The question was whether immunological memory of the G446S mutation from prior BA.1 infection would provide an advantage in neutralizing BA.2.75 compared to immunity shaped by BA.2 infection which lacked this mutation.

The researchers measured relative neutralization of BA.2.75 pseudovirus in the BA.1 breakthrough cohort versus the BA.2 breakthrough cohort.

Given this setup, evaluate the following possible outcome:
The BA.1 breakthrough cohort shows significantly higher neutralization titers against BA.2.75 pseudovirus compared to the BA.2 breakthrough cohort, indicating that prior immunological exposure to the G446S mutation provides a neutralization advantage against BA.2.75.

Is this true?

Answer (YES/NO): NO